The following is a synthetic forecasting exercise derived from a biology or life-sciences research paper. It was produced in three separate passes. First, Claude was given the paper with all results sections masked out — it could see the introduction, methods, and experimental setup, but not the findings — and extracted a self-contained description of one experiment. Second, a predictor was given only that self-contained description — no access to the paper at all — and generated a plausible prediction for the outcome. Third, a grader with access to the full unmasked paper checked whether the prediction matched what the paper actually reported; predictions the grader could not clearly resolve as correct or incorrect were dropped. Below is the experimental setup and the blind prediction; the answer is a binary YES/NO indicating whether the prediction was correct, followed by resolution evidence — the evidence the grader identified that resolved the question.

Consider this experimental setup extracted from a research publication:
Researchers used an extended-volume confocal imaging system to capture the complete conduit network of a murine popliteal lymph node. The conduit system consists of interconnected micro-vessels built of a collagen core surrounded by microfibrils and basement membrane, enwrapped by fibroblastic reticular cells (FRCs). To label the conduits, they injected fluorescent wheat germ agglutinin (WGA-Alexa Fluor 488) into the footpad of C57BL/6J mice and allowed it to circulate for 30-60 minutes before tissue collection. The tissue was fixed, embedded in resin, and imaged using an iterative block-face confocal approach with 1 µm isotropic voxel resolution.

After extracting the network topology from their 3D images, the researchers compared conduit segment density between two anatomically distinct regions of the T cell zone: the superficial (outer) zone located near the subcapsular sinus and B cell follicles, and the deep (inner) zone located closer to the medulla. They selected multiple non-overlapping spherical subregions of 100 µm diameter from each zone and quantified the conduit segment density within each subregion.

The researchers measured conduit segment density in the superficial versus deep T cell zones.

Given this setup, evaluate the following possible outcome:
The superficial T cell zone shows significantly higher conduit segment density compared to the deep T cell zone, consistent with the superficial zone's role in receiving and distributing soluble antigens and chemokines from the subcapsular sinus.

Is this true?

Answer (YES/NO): YES